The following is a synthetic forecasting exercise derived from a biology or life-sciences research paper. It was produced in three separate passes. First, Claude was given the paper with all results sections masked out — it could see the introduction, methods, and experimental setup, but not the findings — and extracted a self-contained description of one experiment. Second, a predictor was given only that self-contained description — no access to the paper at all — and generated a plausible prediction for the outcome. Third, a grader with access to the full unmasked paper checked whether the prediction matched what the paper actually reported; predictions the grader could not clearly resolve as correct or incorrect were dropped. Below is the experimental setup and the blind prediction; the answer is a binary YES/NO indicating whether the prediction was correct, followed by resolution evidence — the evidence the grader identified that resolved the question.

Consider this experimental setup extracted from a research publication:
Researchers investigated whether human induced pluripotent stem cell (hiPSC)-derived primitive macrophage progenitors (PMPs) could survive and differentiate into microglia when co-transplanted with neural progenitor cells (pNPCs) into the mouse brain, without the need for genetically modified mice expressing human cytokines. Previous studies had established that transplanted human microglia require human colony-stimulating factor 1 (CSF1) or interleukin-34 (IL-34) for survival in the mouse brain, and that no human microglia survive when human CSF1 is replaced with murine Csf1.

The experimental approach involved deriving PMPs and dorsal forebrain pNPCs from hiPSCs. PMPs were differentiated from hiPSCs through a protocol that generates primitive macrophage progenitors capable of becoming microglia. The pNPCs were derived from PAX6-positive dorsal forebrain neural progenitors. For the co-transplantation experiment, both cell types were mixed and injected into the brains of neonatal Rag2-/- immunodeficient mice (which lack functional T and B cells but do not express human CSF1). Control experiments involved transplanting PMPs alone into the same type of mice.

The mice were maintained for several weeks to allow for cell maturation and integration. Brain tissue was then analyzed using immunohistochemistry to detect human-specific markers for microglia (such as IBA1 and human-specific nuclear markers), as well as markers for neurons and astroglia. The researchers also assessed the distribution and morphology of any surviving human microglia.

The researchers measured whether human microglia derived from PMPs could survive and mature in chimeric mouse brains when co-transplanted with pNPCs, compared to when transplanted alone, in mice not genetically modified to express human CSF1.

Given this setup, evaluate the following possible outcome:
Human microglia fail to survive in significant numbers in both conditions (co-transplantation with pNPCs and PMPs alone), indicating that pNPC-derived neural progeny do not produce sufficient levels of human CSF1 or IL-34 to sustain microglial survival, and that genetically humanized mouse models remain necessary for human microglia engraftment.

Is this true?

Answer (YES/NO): NO